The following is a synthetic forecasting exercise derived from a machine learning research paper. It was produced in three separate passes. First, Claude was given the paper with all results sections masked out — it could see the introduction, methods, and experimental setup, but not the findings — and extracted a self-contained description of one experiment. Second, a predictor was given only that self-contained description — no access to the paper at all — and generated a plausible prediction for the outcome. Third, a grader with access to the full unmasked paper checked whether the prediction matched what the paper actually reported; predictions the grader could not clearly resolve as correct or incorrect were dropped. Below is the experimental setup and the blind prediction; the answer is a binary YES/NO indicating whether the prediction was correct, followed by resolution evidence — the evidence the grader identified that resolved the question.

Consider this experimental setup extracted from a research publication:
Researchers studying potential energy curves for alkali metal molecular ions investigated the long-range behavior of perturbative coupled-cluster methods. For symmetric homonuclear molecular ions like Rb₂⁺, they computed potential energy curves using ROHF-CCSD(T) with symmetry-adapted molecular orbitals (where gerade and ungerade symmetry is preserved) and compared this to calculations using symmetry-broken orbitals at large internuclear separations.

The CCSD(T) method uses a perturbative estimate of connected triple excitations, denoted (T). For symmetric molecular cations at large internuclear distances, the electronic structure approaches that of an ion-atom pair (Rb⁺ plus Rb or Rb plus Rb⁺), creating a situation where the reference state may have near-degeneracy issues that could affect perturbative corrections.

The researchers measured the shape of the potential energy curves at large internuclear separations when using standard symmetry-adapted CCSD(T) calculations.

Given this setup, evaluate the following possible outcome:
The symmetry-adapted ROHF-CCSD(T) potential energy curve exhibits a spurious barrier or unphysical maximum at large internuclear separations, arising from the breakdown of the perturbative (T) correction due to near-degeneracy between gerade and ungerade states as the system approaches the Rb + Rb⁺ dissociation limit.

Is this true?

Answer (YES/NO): YES